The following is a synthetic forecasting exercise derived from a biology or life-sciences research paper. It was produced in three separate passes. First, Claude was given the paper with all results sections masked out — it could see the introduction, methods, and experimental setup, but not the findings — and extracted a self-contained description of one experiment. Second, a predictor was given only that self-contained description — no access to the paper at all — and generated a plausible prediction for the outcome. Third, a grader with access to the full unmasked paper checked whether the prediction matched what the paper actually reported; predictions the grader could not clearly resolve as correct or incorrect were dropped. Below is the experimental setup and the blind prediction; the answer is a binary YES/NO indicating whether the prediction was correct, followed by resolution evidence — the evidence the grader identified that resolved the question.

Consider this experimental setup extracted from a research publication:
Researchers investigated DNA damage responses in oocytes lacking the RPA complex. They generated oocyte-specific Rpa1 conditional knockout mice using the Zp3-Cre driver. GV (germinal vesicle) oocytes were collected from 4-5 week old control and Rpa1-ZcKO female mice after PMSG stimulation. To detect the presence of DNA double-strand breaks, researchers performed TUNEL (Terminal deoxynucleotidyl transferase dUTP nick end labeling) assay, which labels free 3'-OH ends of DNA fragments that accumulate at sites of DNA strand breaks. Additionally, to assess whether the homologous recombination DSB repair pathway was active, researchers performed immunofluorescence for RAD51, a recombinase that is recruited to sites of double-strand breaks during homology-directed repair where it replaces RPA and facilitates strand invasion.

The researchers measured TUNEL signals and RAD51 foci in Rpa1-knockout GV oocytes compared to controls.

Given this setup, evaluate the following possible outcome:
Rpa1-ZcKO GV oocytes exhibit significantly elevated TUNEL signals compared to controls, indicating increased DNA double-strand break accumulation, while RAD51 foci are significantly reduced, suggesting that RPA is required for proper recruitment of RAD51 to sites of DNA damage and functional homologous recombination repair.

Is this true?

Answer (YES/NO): NO